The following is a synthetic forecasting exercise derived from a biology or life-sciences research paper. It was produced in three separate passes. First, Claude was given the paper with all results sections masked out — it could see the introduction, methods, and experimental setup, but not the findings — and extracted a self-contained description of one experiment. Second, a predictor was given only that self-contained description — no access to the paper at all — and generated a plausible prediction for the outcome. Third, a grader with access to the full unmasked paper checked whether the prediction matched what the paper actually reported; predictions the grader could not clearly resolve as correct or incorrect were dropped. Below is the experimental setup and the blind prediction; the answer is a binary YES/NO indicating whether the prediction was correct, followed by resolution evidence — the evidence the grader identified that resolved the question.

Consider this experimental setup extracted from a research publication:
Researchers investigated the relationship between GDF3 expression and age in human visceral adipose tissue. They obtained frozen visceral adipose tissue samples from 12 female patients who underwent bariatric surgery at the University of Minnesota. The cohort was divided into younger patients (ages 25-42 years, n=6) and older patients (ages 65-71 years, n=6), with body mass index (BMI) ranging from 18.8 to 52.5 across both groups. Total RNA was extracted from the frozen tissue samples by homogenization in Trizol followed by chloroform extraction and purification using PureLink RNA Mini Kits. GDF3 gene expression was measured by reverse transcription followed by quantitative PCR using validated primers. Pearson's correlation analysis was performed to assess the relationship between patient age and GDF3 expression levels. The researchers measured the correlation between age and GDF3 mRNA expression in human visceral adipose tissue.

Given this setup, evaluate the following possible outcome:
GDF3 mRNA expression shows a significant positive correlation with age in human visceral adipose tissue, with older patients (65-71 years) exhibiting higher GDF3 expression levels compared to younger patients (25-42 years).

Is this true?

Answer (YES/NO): YES